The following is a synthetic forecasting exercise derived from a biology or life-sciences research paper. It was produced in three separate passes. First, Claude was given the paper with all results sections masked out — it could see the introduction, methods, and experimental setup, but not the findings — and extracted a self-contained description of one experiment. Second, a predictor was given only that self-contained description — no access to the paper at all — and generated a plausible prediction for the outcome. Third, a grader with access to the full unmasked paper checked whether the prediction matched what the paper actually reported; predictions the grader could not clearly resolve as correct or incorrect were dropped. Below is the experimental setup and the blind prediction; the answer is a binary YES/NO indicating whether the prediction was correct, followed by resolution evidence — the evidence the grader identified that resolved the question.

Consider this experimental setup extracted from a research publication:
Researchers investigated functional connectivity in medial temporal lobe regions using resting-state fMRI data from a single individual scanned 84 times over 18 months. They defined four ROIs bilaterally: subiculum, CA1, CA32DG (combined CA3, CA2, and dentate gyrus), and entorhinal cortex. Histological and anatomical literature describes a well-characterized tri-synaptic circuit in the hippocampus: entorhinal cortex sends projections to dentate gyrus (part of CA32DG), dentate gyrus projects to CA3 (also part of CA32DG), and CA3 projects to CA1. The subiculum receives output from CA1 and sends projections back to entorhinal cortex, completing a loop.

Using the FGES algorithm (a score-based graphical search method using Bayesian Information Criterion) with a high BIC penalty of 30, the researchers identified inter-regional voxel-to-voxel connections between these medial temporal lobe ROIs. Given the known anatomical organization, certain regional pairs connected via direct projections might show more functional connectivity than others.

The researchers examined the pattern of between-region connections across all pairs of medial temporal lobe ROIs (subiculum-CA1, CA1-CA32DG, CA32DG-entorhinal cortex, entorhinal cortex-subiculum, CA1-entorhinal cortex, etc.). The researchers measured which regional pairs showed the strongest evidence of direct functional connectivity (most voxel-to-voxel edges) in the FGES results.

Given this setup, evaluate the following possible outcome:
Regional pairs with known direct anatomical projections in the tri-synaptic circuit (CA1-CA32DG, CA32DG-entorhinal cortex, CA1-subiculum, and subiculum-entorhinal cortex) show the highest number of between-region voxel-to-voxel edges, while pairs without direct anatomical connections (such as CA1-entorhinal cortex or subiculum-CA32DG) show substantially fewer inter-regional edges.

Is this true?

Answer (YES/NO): NO